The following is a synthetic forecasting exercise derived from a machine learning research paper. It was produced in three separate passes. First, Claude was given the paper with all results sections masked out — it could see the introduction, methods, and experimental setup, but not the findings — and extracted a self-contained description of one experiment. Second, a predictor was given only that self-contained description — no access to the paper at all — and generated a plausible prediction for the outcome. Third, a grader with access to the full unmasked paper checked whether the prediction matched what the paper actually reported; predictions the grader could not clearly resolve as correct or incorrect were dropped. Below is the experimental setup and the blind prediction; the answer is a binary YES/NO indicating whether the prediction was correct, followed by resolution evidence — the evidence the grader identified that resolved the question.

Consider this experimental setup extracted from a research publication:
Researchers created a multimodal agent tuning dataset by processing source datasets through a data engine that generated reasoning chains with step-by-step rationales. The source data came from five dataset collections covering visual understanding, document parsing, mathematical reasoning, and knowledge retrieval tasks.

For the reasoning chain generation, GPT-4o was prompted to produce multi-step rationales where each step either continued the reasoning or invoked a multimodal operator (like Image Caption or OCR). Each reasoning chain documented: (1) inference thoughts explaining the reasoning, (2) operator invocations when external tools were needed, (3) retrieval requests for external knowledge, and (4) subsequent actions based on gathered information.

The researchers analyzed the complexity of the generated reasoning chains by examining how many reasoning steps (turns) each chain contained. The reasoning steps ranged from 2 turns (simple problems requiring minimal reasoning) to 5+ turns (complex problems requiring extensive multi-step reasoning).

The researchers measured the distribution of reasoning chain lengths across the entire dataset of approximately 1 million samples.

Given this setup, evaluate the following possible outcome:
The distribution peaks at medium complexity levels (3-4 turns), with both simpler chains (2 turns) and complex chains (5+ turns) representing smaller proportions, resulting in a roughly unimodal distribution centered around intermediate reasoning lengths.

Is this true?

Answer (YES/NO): NO